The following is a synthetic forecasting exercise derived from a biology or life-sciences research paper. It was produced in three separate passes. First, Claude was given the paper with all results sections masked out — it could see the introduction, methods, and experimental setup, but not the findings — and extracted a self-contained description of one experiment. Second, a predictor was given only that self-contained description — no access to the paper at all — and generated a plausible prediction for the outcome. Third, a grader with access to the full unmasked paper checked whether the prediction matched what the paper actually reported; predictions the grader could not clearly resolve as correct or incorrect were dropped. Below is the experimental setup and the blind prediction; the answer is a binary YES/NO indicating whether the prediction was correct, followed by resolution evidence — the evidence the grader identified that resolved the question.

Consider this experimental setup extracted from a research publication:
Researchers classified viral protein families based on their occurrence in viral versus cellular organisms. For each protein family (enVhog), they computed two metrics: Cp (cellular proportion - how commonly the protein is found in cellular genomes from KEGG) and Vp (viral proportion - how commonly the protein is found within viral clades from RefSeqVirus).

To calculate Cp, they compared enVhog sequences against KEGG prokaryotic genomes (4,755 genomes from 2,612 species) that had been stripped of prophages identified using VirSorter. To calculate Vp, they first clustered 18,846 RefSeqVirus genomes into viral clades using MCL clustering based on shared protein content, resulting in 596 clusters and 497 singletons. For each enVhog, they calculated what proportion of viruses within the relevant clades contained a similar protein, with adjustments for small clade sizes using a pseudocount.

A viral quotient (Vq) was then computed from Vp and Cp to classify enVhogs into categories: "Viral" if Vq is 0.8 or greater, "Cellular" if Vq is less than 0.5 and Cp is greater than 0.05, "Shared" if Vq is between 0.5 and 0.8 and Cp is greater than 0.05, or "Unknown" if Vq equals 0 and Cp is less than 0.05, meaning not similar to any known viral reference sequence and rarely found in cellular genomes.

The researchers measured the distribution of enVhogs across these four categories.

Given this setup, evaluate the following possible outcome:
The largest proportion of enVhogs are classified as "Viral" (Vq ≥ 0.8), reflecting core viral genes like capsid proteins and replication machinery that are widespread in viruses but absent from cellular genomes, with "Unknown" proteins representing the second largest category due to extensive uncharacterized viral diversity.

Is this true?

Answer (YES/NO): NO